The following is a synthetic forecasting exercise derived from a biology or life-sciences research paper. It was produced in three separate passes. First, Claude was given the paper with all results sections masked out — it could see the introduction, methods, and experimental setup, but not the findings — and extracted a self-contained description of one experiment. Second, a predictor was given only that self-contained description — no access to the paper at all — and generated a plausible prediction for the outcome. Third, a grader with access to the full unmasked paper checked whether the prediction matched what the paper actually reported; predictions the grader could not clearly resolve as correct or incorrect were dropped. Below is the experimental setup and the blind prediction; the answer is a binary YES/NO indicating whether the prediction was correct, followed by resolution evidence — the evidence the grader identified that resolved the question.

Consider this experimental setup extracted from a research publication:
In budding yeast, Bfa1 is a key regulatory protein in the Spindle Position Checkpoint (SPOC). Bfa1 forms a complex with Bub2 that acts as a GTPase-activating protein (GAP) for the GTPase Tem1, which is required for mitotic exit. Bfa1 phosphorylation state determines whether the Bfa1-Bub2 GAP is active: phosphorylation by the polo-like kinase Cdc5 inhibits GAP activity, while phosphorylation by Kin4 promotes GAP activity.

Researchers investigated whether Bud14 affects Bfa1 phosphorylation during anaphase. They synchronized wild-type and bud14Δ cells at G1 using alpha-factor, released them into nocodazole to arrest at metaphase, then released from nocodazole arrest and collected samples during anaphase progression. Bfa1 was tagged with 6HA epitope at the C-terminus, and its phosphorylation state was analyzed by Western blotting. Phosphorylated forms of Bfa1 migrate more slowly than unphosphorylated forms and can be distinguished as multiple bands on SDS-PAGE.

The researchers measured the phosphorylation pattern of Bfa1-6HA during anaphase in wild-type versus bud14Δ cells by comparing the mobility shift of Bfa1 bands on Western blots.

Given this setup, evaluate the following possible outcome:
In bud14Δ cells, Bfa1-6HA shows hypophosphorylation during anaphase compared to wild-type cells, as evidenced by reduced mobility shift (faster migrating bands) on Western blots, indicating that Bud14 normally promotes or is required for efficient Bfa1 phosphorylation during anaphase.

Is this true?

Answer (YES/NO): NO